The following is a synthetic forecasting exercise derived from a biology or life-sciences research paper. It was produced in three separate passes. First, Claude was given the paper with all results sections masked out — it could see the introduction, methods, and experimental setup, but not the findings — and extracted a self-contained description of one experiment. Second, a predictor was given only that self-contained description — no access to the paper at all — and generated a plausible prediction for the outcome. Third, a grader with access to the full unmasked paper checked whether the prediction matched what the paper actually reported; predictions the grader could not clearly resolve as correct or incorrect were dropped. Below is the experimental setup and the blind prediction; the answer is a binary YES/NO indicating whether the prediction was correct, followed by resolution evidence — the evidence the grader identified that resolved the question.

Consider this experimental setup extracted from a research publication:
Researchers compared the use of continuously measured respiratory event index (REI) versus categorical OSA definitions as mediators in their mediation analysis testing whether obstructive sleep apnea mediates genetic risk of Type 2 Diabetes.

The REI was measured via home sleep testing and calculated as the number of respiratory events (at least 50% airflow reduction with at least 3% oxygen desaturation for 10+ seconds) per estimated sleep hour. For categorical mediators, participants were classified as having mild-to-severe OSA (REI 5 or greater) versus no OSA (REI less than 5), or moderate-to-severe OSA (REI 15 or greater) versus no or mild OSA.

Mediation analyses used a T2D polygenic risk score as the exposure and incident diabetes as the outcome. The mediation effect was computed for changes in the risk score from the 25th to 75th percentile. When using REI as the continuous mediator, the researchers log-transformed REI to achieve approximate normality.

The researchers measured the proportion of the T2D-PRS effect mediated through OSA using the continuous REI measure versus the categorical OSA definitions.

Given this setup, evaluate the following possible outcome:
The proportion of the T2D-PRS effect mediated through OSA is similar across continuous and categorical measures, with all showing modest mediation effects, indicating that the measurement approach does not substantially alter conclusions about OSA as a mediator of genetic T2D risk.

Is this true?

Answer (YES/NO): NO